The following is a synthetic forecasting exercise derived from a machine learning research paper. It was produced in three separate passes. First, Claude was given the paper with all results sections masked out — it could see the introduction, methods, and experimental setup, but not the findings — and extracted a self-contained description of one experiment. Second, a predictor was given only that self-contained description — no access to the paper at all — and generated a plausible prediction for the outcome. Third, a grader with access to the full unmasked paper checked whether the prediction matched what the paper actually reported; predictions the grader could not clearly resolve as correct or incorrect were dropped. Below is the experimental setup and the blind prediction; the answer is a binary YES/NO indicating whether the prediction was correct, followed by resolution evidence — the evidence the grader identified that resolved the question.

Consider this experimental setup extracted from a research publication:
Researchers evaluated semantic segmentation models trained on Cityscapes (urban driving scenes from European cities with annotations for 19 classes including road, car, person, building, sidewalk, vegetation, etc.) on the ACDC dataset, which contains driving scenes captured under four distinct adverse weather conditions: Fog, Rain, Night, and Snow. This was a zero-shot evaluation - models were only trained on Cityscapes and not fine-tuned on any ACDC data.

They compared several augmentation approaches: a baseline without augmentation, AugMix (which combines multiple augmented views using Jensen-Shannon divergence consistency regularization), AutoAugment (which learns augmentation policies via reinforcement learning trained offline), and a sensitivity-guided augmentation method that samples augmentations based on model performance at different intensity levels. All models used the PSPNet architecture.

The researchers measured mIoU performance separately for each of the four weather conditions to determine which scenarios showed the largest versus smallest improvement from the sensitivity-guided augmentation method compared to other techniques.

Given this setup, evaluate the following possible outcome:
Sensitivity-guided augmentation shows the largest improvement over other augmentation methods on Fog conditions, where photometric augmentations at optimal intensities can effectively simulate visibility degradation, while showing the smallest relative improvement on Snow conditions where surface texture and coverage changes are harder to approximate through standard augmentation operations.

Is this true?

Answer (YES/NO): NO